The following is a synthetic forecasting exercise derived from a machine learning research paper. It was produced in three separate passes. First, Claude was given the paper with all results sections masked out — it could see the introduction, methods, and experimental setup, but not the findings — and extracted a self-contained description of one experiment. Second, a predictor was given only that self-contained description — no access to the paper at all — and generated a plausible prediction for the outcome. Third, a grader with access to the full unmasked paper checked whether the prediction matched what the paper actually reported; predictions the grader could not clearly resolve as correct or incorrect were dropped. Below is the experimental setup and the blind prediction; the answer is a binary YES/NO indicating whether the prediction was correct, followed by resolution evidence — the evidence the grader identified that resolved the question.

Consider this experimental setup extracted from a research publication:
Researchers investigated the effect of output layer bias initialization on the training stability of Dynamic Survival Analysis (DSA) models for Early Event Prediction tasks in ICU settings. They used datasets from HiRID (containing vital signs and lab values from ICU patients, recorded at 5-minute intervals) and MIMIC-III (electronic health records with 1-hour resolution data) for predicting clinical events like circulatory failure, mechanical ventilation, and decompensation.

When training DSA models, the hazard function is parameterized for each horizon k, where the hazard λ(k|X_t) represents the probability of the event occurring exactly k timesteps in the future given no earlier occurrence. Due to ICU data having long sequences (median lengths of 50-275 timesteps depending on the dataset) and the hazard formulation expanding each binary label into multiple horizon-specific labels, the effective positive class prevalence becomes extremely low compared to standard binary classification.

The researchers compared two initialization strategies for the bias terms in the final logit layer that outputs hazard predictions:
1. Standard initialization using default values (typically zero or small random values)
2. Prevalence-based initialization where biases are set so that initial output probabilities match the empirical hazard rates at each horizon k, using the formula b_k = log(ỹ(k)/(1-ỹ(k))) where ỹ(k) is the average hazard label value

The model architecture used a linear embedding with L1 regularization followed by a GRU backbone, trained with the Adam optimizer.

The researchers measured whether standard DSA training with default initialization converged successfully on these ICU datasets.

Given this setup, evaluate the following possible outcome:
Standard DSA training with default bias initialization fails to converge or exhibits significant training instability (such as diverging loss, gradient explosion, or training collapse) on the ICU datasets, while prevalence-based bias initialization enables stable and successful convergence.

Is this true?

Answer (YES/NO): YES